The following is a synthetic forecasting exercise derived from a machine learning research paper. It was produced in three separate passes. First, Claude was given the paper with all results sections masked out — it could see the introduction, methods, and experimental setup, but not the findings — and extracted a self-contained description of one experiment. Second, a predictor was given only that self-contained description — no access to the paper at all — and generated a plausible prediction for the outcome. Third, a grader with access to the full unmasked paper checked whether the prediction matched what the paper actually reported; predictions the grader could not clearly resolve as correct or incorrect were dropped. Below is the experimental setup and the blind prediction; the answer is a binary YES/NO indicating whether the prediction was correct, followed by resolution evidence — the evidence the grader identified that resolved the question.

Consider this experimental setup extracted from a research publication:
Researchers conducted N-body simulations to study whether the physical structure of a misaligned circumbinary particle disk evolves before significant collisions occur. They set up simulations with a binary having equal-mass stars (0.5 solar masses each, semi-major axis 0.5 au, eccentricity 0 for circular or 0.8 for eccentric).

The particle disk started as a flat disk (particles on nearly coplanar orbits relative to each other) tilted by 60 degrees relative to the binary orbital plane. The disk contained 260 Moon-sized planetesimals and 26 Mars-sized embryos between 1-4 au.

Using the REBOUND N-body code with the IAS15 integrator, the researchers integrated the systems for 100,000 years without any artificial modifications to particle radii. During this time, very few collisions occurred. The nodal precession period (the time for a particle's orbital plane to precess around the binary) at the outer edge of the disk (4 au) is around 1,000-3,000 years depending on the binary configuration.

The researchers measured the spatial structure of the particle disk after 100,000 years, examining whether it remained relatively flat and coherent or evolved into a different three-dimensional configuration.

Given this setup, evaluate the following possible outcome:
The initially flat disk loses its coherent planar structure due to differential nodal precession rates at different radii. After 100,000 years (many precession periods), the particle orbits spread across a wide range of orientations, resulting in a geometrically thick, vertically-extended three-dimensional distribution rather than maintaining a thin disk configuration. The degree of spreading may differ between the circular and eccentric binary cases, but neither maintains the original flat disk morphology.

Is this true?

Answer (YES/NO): YES